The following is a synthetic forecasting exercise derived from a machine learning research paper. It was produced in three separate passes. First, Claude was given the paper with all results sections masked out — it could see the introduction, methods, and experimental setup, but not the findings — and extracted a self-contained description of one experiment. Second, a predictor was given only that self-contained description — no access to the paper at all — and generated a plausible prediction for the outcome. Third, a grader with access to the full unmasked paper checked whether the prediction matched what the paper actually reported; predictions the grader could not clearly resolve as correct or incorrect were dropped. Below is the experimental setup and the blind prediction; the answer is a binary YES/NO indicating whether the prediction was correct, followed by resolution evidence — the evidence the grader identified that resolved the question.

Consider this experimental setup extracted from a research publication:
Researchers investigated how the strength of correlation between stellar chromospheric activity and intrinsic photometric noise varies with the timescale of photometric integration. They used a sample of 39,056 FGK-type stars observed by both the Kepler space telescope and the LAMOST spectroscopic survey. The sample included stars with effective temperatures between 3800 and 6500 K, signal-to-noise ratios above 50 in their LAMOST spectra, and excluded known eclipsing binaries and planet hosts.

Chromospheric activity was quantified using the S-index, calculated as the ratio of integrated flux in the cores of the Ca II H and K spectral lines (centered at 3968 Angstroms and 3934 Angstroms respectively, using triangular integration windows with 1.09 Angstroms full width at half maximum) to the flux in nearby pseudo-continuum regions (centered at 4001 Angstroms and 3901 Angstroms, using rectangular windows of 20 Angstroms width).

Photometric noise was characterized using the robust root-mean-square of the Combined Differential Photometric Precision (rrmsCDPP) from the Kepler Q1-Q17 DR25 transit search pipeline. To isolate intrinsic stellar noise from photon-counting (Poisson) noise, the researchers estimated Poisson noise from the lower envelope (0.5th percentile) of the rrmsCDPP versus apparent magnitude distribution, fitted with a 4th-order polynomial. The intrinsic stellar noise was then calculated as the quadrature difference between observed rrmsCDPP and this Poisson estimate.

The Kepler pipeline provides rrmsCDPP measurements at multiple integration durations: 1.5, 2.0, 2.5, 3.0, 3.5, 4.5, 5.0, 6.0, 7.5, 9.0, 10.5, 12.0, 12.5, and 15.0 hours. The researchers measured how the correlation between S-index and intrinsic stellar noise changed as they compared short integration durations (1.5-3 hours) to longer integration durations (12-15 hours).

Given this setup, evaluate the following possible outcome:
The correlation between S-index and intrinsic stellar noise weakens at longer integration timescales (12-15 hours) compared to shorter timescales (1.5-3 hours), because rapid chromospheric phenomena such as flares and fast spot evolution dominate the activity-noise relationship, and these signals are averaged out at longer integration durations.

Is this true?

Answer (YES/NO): NO